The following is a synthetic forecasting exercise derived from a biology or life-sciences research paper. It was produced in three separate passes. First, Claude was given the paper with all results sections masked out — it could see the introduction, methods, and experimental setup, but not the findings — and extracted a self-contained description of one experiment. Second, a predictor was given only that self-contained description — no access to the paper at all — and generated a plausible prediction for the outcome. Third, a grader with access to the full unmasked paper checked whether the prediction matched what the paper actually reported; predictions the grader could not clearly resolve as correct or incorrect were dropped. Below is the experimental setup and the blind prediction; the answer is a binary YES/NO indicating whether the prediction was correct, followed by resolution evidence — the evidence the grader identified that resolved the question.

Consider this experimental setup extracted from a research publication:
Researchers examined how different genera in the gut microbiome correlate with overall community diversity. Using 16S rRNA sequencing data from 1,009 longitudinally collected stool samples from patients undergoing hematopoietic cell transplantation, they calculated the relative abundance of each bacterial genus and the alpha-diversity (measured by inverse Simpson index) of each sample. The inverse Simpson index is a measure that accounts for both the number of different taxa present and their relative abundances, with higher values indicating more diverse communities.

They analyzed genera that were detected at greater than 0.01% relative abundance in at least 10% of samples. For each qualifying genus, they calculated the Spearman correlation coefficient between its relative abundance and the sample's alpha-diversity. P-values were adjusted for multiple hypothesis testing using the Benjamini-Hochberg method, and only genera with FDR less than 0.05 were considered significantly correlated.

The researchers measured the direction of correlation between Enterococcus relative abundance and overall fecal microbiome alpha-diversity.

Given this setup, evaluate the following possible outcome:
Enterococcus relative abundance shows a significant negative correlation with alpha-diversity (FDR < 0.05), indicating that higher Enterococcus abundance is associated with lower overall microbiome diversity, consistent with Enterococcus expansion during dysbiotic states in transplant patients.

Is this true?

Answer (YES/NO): YES